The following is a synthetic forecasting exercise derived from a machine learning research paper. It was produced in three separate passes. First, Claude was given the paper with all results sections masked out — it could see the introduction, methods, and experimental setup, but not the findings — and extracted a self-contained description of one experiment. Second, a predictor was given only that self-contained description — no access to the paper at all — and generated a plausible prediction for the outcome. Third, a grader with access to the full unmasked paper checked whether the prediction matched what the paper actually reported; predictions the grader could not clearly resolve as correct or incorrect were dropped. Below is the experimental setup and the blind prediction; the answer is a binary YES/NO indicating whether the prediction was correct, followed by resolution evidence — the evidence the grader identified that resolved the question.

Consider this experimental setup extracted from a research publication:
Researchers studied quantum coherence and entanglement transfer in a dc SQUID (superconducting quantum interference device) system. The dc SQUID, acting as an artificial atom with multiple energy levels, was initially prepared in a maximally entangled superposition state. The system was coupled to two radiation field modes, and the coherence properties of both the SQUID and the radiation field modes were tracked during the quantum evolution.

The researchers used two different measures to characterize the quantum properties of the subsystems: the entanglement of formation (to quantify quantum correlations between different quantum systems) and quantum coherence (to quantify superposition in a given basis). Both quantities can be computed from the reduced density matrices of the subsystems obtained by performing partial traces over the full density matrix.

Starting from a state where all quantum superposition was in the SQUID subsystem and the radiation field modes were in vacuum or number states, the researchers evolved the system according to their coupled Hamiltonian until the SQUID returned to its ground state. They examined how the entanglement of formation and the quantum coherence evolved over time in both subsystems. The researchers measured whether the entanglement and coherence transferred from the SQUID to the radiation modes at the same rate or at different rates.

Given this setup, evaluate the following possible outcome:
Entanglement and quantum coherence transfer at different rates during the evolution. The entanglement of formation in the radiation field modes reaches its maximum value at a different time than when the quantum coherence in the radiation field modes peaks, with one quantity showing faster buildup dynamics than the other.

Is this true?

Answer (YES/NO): NO